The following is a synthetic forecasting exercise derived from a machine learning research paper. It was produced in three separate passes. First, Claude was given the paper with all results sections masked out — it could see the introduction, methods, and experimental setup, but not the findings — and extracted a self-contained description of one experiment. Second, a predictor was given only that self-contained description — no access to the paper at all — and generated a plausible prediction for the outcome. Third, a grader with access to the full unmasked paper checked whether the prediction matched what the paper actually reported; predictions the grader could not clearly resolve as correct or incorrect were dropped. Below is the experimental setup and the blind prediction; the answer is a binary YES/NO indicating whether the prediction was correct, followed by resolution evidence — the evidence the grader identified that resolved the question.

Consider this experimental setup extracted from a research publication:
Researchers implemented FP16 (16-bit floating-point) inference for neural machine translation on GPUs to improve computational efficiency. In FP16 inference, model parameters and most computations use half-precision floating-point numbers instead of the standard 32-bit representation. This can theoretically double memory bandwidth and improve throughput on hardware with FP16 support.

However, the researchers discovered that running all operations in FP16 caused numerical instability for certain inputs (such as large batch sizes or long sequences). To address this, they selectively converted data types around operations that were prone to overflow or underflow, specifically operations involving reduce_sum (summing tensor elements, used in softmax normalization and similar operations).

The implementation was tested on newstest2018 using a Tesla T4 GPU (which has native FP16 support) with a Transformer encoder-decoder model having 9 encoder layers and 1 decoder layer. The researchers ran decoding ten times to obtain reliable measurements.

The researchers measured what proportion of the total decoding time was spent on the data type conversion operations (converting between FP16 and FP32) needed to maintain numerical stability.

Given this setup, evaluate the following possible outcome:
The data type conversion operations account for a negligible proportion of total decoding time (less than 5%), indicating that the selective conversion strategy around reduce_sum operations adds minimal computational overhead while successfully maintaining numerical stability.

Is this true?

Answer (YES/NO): NO